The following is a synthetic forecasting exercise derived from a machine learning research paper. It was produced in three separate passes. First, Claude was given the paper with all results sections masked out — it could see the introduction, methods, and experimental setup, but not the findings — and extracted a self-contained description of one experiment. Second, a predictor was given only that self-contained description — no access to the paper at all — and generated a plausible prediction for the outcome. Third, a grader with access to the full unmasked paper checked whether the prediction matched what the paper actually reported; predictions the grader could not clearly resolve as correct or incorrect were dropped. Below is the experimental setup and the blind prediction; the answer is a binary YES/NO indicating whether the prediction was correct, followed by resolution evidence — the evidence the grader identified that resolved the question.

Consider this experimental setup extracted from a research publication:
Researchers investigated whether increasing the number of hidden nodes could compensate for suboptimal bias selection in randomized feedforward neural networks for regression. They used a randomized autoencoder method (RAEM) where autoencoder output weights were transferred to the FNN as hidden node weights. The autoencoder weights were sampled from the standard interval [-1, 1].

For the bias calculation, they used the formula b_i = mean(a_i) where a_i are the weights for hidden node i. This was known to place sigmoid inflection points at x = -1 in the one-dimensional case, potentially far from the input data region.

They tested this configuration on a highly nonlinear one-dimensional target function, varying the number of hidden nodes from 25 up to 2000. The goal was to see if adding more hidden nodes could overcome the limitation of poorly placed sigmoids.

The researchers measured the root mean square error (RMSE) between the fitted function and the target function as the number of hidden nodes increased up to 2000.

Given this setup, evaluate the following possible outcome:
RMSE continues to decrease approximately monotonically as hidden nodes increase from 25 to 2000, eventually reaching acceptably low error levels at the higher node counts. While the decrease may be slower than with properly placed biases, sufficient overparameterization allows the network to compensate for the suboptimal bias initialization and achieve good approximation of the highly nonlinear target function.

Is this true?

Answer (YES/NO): NO